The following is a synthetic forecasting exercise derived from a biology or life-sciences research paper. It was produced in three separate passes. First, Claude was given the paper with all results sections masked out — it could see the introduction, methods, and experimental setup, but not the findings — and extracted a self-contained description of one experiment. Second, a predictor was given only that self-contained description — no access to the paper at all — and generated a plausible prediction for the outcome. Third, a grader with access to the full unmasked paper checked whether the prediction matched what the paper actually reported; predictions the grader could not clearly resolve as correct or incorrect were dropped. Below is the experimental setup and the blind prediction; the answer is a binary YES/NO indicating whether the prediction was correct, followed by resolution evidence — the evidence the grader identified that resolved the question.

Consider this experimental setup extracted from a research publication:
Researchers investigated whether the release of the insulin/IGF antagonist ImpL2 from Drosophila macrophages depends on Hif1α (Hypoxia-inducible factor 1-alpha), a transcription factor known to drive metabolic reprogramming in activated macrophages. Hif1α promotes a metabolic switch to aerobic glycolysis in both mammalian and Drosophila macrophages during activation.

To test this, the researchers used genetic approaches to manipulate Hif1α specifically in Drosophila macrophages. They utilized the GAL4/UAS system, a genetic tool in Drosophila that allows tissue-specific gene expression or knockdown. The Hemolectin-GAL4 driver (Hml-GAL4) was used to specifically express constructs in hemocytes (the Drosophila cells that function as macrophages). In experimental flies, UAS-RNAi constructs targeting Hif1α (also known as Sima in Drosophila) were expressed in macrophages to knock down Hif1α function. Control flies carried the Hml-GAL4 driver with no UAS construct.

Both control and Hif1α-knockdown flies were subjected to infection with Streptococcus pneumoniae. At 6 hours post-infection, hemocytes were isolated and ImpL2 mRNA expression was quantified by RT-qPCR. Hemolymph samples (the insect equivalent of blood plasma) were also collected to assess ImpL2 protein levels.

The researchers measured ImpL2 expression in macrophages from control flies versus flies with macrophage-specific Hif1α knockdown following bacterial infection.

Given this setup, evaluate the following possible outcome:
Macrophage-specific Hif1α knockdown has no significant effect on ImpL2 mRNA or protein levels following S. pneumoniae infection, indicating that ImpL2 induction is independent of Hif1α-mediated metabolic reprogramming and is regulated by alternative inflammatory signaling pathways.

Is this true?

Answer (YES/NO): NO